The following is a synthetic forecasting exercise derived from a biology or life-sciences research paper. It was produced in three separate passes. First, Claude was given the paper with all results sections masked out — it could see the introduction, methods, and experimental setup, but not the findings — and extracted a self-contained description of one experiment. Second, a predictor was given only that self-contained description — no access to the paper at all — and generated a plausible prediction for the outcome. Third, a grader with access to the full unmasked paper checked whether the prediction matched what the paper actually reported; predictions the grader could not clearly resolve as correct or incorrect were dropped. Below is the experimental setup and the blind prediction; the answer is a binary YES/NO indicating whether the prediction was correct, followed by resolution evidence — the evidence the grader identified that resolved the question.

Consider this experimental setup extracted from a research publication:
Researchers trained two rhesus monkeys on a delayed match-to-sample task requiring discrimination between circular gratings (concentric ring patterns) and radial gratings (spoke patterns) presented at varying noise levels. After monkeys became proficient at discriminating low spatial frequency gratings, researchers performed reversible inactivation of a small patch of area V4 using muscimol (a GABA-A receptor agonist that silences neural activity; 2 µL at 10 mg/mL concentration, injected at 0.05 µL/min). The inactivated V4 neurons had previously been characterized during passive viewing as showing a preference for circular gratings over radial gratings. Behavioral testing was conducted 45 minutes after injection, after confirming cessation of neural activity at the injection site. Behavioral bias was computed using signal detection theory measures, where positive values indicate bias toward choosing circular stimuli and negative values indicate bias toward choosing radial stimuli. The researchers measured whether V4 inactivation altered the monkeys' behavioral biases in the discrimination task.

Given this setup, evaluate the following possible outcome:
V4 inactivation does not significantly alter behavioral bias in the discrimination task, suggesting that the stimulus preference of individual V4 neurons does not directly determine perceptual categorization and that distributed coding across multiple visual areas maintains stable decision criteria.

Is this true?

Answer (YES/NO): NO